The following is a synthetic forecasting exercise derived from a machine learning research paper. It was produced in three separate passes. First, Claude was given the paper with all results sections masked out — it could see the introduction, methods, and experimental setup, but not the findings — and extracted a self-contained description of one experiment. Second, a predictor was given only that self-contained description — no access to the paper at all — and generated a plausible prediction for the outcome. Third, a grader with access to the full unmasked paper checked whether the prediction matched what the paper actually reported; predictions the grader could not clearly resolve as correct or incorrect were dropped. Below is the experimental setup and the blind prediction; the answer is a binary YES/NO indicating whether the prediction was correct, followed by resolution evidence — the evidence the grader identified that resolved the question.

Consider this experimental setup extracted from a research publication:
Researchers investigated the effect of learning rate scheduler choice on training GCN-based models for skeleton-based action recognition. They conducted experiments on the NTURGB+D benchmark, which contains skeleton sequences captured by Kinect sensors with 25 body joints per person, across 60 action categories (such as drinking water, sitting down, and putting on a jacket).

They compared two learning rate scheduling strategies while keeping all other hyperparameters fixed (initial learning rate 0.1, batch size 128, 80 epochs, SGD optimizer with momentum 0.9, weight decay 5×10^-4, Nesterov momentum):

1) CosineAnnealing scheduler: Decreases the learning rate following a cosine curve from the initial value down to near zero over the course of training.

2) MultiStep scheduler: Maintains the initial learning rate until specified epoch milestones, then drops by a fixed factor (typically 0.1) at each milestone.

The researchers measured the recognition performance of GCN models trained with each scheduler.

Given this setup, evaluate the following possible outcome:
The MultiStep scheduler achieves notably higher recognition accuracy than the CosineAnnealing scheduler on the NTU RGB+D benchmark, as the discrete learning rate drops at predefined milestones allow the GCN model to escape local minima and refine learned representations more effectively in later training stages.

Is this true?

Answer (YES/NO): NO